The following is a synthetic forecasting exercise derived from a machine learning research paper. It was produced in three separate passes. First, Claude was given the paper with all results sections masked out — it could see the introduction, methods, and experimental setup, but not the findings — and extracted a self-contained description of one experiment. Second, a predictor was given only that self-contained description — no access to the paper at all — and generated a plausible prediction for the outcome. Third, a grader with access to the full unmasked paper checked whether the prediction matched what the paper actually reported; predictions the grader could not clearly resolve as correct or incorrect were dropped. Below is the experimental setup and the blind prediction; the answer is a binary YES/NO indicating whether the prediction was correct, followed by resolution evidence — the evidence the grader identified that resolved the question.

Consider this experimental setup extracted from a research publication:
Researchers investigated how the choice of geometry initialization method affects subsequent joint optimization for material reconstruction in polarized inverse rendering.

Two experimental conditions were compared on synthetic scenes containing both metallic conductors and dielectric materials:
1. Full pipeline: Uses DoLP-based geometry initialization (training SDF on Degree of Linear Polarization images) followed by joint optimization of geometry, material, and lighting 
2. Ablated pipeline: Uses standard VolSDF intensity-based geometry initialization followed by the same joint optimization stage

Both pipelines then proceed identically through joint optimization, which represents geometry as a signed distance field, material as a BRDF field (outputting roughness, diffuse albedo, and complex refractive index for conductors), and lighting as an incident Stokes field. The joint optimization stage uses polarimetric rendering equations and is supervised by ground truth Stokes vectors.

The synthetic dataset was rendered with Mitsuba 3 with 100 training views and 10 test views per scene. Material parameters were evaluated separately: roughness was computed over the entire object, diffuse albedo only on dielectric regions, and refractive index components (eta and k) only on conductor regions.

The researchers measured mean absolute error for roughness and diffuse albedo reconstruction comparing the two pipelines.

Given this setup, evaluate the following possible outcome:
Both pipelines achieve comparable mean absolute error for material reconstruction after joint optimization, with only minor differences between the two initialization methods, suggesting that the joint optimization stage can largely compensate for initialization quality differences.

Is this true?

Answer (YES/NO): NO